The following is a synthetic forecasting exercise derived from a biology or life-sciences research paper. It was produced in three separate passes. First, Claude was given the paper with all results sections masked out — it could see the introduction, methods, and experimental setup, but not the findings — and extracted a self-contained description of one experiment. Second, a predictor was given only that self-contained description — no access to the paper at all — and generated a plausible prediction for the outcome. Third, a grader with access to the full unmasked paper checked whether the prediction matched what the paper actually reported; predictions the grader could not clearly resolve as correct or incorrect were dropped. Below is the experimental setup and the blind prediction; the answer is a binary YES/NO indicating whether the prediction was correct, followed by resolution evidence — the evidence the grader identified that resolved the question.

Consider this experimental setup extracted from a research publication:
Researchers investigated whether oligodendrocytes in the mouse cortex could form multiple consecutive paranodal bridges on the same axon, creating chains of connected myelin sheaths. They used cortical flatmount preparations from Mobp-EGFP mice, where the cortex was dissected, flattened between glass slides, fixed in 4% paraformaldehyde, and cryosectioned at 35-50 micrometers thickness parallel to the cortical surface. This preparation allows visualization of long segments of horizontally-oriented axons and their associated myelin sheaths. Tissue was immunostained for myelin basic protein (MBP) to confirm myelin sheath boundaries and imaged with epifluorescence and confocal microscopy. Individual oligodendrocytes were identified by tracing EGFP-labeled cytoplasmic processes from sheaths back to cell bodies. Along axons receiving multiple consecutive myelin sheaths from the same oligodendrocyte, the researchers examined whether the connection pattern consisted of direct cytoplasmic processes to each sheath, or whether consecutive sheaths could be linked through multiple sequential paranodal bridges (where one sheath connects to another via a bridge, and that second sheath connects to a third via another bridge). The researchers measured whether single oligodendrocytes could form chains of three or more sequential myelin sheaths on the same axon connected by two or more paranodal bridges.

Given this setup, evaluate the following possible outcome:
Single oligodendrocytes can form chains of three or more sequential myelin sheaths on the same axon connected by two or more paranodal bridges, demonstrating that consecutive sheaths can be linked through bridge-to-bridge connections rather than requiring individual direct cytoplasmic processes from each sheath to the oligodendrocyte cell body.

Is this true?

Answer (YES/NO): YES